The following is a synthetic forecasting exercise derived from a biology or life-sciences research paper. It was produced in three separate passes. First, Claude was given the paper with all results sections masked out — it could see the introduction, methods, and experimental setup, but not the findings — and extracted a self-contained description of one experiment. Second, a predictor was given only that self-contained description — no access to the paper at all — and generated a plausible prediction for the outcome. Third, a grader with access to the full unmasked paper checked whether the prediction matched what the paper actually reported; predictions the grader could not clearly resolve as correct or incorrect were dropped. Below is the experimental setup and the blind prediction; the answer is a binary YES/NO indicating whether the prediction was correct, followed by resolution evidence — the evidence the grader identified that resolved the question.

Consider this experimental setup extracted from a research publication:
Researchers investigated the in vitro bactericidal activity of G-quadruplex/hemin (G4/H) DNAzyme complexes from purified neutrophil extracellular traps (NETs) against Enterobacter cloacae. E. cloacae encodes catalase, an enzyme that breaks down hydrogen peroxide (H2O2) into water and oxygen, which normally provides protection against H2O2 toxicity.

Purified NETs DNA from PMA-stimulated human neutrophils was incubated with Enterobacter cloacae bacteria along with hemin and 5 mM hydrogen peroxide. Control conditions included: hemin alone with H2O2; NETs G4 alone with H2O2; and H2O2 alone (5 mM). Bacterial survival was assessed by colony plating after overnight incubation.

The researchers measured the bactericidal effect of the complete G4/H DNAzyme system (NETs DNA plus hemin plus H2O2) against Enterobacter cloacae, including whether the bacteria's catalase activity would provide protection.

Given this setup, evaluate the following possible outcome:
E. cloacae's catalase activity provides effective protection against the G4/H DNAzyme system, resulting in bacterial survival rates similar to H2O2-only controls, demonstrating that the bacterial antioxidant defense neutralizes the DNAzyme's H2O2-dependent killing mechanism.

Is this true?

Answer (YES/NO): NO